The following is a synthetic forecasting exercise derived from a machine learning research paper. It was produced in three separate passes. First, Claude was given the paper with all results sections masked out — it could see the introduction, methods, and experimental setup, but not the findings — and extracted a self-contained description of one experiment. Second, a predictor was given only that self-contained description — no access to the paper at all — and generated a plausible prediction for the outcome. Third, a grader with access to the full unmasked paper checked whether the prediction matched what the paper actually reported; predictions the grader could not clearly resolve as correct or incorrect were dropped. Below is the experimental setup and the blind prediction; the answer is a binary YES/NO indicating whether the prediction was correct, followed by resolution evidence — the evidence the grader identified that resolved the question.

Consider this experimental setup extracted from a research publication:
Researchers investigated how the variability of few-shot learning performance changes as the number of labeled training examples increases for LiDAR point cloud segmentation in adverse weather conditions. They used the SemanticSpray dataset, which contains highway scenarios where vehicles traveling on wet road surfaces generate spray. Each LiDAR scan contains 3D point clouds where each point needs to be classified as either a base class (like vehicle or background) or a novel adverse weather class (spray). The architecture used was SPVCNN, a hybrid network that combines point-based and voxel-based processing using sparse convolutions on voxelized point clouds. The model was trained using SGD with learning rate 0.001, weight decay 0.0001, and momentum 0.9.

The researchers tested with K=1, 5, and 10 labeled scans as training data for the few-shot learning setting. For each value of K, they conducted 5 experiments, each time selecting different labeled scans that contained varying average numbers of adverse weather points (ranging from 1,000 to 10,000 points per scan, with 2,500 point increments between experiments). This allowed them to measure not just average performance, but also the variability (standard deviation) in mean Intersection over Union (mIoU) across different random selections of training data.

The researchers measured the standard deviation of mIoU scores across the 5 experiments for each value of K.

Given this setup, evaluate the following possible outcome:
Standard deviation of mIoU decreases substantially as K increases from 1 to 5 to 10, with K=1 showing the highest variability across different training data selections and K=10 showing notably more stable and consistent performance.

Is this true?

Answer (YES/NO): YES